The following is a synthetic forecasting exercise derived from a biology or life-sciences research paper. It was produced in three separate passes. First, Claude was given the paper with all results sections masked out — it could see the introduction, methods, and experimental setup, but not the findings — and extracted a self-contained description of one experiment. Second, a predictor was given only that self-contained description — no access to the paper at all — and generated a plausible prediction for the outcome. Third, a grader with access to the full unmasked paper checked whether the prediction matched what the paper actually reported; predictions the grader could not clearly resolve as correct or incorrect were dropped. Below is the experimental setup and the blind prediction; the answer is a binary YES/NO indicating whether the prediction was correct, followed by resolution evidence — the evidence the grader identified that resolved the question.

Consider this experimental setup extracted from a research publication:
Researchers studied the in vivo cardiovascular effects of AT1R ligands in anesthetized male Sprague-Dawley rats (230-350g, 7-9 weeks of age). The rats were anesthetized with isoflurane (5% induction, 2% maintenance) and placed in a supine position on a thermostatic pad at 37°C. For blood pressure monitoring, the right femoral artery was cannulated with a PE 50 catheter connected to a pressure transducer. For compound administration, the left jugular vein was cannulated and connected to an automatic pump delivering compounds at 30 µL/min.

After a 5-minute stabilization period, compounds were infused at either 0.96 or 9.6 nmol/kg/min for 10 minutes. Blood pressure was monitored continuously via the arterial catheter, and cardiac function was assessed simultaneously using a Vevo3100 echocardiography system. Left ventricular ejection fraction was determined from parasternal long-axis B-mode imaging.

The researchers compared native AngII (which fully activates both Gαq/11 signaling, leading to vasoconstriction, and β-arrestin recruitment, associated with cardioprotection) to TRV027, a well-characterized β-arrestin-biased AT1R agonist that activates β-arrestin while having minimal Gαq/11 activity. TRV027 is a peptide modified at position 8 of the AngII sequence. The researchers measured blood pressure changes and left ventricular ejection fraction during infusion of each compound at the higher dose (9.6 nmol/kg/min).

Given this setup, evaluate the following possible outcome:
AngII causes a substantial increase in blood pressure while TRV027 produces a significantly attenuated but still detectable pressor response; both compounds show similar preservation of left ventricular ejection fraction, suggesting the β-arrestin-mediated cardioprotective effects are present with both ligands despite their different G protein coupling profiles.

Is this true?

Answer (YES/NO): NO